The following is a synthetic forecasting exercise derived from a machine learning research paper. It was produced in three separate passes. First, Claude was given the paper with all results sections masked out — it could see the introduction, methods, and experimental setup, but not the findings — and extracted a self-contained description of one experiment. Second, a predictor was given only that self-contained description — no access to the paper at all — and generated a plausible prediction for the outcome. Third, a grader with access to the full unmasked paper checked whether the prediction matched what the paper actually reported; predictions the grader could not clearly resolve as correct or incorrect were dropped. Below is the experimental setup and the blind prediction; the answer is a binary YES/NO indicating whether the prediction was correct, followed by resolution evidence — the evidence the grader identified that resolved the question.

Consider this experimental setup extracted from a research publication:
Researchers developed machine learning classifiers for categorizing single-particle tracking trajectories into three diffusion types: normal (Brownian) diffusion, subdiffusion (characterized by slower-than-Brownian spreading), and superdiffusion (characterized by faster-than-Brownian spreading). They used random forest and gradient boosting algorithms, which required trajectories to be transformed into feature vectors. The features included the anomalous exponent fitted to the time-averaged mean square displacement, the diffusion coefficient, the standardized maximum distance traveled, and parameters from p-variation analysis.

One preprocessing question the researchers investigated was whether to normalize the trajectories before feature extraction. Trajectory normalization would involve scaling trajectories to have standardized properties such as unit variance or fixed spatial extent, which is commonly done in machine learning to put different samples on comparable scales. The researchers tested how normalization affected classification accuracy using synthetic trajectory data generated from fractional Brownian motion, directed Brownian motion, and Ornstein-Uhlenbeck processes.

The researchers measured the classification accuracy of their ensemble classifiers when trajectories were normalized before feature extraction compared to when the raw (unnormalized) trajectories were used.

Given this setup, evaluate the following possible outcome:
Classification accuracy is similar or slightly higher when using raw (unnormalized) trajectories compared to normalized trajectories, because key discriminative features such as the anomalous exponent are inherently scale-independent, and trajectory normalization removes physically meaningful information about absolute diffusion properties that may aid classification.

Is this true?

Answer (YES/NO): NO